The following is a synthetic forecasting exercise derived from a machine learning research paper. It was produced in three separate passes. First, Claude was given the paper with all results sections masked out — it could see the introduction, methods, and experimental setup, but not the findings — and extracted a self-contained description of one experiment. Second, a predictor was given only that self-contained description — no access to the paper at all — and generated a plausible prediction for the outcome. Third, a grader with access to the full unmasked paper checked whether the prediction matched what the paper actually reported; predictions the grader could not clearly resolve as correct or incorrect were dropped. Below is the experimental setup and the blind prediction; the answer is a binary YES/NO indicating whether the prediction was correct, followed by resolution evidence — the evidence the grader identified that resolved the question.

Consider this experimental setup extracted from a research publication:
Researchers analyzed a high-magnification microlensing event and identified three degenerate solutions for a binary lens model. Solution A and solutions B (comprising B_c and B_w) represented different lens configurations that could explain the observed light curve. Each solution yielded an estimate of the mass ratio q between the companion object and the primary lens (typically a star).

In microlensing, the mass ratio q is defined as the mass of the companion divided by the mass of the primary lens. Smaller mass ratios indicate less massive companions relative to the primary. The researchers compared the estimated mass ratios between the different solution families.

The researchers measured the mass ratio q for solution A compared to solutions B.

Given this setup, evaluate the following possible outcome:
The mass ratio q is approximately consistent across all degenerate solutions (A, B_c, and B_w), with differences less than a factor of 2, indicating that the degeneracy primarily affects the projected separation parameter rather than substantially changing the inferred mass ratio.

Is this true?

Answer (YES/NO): NO